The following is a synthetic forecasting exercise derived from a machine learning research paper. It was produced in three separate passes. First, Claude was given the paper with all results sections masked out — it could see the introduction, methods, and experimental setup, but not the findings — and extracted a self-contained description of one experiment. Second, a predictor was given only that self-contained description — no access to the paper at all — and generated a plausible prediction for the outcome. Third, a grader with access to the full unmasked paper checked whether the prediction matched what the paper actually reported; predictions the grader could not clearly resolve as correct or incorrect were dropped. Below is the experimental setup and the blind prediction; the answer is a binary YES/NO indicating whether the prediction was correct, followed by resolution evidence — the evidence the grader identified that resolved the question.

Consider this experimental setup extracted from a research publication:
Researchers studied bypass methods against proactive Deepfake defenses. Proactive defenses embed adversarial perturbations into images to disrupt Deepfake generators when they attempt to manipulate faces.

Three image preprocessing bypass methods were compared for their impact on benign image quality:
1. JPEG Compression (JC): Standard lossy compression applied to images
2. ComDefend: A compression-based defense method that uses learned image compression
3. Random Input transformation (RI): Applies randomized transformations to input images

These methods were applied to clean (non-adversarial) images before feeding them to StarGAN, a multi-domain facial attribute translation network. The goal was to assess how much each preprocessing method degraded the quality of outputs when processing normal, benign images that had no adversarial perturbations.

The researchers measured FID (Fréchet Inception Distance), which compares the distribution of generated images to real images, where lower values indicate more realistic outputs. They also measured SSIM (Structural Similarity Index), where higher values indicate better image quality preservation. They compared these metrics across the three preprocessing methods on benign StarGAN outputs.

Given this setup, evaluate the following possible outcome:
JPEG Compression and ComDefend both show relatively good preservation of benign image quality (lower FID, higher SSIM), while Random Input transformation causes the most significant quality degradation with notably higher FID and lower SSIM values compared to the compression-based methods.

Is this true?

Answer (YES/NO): NO